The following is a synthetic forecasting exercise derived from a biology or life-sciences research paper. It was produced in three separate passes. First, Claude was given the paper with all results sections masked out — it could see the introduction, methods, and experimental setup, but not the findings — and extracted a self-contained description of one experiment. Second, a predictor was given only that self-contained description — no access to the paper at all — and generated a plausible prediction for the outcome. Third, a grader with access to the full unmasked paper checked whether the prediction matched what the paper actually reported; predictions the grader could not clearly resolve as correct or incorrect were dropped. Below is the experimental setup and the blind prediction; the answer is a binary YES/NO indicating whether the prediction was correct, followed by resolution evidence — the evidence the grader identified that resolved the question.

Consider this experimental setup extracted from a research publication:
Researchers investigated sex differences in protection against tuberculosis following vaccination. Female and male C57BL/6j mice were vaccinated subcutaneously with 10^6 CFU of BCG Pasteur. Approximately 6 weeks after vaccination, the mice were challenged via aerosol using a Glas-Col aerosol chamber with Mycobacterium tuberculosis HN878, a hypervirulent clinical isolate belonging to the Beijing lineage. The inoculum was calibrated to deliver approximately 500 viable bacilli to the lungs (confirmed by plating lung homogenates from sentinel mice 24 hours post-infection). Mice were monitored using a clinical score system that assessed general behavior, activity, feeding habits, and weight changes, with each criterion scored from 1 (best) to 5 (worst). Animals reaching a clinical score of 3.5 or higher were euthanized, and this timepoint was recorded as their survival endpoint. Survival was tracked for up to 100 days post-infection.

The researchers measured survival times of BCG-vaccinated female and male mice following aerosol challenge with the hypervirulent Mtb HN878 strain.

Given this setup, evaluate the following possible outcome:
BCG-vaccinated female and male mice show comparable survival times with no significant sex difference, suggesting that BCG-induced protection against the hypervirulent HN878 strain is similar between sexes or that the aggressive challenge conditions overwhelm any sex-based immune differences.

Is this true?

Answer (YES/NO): NO